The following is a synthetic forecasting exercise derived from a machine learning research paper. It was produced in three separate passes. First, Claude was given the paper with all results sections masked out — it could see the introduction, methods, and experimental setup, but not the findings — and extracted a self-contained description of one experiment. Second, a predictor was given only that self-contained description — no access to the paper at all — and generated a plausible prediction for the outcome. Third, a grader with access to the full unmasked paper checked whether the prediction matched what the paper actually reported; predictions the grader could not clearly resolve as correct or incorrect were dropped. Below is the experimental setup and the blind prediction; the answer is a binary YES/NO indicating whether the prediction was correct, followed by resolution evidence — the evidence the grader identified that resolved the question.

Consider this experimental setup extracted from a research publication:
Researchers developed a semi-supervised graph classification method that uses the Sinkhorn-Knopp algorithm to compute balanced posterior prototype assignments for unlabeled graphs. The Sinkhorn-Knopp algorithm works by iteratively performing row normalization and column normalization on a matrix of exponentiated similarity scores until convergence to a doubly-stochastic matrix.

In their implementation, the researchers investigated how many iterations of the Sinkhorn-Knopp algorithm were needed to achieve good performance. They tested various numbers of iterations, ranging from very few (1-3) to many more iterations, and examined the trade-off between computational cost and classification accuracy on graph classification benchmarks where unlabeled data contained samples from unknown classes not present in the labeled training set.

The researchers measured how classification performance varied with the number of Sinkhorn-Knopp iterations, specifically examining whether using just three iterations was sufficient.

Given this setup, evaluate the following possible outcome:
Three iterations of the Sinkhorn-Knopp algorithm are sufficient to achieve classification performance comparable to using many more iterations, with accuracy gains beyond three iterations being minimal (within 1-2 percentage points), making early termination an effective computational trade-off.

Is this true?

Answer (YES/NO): YES